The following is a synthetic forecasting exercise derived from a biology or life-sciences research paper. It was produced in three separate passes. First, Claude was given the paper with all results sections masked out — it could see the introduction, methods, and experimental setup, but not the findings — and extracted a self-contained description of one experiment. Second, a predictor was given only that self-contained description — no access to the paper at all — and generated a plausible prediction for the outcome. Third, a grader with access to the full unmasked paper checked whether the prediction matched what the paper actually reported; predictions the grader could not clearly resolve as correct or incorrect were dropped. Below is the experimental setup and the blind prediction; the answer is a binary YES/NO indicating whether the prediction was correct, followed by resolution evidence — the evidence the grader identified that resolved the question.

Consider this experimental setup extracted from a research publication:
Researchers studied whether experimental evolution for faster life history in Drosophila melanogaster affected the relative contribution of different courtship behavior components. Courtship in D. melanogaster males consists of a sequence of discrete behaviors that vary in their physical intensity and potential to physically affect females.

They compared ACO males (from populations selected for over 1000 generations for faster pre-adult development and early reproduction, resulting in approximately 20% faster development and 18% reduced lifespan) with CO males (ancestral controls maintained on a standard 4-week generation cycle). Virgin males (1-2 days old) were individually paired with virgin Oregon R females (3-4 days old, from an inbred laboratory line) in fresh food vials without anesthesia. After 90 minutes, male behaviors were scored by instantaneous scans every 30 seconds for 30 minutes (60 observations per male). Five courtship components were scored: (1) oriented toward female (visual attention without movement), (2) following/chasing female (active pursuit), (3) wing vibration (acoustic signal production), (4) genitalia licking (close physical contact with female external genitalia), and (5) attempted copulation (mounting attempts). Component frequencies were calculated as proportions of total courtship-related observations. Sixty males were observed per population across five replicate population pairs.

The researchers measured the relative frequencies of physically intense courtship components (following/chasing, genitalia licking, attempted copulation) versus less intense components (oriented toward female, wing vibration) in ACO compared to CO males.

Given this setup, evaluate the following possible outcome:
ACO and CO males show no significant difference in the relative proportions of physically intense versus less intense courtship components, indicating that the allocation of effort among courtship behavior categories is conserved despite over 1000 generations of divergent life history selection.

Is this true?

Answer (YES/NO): NO